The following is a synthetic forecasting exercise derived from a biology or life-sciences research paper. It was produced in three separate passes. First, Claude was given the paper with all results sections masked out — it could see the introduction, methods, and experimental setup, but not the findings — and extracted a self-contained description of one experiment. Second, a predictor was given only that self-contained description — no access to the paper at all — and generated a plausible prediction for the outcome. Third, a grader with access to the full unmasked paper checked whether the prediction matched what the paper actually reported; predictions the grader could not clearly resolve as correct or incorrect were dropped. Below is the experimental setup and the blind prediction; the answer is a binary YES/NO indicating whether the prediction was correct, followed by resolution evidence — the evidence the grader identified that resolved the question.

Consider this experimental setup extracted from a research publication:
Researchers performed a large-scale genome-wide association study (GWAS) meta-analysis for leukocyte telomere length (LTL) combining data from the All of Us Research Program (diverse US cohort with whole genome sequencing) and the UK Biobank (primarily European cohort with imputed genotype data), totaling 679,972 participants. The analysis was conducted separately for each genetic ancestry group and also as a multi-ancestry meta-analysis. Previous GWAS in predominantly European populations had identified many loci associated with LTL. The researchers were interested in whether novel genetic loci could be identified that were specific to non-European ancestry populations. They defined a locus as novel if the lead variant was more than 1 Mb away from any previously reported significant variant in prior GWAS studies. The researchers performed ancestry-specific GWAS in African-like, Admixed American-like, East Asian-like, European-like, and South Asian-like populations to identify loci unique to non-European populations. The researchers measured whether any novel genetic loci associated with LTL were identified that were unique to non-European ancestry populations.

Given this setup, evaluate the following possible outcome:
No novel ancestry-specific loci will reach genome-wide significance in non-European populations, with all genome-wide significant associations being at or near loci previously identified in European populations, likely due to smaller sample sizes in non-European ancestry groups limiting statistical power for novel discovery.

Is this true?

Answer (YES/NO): NO